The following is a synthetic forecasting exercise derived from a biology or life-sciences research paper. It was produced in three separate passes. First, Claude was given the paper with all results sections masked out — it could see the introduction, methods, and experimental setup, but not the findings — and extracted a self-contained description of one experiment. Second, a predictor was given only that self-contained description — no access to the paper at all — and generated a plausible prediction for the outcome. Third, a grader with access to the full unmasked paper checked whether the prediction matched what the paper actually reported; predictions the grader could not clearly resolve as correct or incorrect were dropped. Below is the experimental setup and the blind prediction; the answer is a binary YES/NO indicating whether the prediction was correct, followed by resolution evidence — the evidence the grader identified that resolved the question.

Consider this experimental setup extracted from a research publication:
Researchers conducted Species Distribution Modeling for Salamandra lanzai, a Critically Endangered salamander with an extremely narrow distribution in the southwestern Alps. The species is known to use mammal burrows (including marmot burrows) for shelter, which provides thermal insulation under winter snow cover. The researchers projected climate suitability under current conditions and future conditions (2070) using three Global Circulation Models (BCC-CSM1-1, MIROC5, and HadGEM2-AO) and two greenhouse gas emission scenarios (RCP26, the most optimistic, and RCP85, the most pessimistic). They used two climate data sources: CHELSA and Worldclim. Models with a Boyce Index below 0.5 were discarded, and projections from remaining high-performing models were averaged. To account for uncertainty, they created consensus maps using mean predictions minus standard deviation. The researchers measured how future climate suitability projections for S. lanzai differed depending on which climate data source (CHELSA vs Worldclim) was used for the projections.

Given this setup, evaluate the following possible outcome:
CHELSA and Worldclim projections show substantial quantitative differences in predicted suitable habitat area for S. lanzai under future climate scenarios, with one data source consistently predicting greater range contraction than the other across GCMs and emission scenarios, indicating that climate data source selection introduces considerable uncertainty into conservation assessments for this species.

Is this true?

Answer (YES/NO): YES